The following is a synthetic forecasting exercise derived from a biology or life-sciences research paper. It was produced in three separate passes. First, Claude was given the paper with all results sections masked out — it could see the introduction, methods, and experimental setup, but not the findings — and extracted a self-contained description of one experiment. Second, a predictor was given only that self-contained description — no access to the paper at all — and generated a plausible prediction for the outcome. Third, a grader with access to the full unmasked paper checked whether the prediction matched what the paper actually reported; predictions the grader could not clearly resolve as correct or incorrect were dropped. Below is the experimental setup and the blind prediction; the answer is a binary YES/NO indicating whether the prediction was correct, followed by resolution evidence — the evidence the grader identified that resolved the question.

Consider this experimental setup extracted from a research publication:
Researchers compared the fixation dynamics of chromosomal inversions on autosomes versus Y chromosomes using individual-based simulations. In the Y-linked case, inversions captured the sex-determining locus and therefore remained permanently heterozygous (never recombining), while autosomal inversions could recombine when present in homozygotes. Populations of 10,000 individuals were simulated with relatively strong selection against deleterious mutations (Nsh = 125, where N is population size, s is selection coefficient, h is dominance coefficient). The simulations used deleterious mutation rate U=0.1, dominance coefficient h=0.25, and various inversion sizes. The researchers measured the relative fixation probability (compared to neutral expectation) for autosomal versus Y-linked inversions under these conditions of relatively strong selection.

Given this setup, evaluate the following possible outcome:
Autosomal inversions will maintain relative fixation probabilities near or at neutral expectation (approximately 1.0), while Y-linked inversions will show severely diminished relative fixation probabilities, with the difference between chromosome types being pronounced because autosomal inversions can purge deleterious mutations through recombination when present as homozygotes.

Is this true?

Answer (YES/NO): NO